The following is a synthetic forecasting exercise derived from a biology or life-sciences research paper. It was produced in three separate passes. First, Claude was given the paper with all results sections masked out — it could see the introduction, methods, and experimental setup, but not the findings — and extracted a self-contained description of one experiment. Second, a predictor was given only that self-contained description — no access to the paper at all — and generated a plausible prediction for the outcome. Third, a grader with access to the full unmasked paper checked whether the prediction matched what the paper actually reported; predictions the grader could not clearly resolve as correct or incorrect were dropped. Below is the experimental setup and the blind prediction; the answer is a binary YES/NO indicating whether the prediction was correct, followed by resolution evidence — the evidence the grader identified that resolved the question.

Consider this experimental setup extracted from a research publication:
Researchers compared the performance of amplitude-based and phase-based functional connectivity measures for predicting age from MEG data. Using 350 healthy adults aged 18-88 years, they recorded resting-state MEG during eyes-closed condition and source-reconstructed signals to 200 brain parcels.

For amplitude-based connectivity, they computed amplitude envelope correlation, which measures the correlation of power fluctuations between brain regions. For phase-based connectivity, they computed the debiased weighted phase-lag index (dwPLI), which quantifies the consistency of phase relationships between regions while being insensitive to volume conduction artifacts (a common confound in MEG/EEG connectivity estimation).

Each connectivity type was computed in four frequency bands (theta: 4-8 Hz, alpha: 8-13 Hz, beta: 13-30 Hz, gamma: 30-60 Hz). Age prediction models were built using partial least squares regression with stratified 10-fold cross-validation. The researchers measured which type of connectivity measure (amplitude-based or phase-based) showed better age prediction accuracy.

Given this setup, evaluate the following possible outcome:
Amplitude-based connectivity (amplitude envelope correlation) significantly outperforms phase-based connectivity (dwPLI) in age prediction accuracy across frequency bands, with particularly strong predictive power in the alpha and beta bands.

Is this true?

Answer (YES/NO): NO